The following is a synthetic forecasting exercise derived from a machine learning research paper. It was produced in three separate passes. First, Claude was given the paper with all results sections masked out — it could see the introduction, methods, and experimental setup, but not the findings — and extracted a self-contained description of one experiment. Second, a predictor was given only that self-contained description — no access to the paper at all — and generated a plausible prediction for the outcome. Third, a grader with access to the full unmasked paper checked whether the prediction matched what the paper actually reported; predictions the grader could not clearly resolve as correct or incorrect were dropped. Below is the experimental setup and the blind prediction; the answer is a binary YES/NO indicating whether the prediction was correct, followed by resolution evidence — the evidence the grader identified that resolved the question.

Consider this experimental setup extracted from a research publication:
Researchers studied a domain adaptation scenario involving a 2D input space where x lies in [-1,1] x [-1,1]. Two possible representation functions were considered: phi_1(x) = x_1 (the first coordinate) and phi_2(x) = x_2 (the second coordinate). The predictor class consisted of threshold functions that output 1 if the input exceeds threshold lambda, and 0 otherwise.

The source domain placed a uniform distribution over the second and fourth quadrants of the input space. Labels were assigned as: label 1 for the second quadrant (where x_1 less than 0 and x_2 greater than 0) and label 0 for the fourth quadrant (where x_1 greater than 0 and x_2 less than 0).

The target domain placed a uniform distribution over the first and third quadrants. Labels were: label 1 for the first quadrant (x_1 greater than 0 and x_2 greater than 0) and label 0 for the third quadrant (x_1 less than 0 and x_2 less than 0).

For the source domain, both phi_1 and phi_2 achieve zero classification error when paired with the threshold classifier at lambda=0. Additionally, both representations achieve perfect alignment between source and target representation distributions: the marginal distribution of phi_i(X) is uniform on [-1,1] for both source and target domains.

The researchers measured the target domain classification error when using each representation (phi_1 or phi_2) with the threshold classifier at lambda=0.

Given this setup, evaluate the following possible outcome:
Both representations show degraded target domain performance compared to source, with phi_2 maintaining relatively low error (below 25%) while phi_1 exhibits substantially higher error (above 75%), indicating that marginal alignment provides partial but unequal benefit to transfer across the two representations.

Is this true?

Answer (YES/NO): NO